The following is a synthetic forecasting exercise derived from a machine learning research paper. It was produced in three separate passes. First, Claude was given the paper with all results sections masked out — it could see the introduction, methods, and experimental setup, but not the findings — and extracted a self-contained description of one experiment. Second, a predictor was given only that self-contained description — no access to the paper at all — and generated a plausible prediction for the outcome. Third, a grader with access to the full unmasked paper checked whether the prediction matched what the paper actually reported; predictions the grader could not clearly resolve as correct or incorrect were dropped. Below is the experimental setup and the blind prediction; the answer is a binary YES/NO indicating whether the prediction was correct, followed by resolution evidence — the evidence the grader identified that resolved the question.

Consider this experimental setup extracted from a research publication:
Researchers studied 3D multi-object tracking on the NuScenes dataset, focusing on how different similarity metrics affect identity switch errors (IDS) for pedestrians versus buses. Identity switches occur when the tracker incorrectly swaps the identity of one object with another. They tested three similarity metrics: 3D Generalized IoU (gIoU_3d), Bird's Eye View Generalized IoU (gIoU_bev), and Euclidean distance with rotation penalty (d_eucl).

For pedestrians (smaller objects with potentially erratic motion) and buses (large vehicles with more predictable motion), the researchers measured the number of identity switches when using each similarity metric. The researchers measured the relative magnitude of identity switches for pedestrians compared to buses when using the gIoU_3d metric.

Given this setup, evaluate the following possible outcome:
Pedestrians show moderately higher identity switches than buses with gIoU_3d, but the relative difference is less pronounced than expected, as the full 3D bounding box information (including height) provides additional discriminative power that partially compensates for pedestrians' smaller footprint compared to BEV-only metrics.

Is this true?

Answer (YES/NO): NO